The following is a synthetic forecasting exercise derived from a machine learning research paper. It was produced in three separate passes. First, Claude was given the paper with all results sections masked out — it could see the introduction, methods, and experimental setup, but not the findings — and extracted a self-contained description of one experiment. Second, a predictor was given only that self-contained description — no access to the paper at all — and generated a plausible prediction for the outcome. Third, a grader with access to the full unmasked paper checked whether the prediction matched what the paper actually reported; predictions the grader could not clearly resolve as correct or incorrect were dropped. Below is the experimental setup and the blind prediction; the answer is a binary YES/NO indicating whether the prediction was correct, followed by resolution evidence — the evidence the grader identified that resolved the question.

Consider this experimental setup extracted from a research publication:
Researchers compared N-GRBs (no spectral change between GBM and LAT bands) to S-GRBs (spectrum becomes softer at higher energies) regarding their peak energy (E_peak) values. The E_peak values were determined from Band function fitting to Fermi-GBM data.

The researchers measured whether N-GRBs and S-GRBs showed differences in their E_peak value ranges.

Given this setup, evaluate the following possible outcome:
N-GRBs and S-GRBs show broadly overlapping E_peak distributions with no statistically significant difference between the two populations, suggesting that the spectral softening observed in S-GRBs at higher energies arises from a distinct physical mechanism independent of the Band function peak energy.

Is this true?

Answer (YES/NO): NO